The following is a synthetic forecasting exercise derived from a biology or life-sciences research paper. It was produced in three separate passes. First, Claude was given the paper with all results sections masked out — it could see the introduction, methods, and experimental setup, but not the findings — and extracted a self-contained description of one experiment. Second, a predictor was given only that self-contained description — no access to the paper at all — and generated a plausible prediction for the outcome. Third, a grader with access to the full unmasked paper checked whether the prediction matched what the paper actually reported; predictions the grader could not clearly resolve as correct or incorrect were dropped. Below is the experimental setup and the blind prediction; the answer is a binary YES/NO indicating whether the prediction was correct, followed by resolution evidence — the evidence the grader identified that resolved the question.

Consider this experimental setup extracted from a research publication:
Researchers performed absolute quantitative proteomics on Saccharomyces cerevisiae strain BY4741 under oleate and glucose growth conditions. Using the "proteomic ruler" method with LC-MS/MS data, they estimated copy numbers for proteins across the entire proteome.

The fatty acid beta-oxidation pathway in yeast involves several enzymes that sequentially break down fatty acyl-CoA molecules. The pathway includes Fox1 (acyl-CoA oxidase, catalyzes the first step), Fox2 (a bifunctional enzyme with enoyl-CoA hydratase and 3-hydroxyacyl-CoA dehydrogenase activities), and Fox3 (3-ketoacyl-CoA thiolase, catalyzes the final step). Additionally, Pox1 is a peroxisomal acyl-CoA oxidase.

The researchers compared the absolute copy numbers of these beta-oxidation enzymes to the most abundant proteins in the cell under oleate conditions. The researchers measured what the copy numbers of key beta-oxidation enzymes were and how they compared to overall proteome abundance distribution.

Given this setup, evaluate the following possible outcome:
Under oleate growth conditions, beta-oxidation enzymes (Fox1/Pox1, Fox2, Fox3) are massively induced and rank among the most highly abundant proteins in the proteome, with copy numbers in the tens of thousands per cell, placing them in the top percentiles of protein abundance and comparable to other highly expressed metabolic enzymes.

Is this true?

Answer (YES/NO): YES